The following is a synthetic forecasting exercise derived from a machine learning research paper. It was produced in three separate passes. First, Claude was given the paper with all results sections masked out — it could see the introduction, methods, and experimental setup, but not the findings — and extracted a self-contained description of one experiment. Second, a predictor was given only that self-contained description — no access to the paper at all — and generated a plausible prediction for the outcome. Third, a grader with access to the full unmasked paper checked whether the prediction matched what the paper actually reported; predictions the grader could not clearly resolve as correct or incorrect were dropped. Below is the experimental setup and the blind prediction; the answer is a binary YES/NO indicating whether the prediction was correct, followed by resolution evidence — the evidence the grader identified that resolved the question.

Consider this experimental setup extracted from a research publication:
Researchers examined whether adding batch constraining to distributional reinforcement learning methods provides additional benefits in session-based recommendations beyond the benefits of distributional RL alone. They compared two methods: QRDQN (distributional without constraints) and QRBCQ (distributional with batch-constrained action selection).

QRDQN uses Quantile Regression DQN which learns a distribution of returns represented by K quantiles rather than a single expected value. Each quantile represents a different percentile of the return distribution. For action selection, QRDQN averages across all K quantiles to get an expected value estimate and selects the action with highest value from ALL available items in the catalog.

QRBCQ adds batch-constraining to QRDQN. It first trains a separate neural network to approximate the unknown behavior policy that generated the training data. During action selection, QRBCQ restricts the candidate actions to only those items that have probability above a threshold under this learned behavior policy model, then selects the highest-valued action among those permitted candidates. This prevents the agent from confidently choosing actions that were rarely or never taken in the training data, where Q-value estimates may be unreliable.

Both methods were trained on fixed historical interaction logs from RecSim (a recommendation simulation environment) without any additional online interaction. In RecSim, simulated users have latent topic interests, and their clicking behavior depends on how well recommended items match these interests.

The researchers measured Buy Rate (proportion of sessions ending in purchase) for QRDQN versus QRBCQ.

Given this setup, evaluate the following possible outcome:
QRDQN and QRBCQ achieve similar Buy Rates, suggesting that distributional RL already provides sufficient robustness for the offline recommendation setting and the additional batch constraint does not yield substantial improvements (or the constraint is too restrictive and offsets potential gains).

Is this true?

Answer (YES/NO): NO